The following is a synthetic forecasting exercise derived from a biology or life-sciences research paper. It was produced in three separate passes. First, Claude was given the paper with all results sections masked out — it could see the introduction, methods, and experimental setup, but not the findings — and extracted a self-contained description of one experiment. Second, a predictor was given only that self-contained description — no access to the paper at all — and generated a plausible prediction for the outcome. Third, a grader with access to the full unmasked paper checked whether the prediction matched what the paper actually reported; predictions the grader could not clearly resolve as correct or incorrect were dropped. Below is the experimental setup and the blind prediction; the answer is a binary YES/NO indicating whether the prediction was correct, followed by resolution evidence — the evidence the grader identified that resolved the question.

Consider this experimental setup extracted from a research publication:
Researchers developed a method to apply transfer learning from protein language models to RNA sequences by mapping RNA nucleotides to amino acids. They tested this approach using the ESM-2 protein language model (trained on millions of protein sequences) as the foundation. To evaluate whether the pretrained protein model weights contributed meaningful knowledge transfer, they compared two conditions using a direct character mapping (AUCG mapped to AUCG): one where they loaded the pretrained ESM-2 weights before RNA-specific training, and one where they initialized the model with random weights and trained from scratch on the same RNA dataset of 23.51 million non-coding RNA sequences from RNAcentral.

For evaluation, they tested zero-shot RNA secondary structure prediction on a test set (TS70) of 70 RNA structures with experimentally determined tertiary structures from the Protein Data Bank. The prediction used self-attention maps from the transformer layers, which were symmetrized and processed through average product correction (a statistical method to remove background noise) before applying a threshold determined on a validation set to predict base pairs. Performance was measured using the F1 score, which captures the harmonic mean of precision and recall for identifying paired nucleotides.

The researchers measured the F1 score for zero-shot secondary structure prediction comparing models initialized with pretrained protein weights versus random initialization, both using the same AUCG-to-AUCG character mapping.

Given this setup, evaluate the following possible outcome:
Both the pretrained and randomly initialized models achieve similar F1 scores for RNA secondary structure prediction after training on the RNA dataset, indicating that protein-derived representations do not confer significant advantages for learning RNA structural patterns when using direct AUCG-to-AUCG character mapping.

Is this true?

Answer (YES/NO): NO